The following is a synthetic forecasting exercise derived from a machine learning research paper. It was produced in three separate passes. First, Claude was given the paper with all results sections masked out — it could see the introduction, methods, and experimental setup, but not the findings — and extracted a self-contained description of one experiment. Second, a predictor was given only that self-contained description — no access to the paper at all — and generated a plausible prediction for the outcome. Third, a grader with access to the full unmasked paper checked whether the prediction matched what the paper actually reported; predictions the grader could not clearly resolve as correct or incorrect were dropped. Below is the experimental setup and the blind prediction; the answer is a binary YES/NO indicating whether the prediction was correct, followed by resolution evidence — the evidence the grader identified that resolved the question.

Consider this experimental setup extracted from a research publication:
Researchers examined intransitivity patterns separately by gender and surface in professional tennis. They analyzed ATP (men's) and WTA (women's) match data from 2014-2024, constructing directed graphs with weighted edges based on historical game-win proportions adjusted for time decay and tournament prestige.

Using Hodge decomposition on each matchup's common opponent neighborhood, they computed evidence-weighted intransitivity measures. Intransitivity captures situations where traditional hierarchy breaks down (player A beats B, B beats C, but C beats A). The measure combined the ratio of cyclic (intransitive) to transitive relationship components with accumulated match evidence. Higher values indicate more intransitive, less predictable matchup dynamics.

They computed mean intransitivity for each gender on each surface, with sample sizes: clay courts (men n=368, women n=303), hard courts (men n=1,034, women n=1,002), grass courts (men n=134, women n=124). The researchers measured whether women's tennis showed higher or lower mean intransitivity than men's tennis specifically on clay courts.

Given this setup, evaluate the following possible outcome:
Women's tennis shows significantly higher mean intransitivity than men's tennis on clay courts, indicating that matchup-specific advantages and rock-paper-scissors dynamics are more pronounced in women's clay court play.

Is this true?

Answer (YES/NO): NO